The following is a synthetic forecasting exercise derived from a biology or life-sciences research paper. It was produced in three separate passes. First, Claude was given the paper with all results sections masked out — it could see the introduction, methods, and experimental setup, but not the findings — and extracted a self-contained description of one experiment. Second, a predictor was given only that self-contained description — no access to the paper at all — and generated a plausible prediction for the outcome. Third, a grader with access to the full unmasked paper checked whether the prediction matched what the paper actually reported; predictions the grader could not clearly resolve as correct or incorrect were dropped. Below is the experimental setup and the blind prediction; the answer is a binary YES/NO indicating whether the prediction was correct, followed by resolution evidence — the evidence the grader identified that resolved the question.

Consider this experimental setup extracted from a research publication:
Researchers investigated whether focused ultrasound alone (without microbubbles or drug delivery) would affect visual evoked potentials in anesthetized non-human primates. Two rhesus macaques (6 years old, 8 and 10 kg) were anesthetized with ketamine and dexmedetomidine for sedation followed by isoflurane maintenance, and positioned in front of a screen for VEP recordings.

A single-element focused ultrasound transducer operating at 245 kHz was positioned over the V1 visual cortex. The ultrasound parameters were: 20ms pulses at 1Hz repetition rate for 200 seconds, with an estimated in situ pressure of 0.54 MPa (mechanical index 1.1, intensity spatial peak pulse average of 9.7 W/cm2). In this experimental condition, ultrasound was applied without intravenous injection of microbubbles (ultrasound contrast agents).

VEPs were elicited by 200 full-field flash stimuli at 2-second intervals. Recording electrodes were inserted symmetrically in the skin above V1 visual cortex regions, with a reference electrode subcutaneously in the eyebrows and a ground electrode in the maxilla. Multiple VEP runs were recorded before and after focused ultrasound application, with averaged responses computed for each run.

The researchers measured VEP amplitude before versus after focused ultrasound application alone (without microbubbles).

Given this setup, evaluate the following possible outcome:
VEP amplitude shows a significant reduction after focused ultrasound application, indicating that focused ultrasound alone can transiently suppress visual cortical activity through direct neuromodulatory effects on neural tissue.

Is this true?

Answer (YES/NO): YES